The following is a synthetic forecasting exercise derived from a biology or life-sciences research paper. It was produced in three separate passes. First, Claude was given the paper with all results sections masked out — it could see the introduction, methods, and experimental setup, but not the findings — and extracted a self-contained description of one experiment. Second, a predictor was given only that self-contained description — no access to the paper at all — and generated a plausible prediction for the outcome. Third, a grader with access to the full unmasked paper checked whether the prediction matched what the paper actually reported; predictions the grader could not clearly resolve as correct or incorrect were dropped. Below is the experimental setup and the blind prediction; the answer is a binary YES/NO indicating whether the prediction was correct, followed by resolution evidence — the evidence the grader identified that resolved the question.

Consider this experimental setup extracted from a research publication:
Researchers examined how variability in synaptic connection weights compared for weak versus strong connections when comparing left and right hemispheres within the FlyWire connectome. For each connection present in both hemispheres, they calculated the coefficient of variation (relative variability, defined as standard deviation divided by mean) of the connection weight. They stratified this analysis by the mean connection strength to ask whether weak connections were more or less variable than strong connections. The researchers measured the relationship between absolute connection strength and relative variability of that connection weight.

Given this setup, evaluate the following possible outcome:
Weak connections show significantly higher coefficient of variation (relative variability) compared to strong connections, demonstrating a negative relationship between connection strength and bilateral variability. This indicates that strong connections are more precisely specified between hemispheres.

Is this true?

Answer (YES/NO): YES